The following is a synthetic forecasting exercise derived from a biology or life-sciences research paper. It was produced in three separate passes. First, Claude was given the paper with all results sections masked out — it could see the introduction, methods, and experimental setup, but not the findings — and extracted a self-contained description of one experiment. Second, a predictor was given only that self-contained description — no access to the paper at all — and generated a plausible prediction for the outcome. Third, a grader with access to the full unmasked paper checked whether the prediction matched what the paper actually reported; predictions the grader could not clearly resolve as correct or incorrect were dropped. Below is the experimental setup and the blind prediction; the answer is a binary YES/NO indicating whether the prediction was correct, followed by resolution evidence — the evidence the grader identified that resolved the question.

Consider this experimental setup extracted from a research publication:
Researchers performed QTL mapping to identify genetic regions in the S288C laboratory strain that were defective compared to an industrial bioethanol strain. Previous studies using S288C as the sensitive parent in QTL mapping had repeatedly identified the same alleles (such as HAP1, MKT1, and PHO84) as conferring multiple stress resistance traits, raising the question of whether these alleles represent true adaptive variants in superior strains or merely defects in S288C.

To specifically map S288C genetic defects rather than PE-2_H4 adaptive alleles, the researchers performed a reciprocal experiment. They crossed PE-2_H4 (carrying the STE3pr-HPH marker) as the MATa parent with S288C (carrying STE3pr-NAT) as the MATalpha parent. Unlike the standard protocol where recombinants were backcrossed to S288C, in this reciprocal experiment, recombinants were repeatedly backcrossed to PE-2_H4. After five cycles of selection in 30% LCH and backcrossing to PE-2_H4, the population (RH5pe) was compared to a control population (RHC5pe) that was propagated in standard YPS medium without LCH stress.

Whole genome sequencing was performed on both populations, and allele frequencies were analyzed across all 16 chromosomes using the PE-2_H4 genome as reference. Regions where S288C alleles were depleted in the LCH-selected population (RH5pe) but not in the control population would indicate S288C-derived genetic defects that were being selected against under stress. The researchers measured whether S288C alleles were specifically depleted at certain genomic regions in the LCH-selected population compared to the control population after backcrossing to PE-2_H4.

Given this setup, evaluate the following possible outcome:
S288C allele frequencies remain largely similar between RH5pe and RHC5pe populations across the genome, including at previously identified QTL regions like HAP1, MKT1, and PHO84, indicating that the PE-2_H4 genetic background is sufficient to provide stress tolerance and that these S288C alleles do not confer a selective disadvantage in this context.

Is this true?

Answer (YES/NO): NO